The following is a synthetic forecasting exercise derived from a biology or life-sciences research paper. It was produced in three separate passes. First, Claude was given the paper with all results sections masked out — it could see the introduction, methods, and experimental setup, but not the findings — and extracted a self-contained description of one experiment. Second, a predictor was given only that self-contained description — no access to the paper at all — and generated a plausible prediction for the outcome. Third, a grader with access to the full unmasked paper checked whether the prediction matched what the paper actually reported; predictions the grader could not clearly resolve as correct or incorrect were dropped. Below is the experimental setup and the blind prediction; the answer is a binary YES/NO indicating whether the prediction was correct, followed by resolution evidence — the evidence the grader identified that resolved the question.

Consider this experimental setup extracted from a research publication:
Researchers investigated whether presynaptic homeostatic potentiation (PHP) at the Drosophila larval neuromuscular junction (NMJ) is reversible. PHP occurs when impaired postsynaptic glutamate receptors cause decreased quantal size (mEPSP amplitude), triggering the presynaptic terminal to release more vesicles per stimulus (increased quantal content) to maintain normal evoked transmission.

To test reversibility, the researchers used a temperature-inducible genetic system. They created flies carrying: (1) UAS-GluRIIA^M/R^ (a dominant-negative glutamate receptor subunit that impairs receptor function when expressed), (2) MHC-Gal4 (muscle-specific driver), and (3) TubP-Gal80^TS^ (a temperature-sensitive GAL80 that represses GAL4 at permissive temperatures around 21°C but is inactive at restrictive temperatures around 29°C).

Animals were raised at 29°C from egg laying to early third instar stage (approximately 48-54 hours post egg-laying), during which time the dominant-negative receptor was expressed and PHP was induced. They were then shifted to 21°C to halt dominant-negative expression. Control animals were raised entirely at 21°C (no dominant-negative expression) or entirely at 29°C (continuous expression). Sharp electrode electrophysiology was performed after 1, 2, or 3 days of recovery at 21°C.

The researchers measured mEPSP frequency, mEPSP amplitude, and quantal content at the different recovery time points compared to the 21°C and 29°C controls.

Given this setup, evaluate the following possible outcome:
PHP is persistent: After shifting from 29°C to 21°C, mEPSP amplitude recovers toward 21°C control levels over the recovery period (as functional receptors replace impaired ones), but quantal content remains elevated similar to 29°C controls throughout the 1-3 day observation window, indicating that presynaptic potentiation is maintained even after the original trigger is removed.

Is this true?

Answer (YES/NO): NO